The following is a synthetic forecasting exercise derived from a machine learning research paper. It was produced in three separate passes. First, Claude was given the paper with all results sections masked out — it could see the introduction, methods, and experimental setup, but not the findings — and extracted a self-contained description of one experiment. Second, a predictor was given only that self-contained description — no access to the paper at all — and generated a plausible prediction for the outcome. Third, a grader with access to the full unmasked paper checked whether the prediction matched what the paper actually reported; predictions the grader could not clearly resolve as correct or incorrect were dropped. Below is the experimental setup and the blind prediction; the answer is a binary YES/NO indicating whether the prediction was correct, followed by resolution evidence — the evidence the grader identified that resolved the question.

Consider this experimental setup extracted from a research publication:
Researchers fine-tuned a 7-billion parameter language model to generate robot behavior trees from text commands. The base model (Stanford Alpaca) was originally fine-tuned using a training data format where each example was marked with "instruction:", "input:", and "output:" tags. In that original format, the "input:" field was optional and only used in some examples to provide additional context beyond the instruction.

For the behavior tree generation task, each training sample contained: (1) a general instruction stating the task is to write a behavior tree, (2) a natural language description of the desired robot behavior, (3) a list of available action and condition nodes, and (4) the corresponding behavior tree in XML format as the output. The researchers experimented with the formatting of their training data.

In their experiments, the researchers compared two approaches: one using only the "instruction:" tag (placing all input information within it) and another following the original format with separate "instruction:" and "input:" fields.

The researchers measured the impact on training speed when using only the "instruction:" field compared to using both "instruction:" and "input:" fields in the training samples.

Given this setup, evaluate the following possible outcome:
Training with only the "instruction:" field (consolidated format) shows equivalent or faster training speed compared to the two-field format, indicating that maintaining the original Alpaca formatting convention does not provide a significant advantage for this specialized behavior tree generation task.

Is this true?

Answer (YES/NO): YES